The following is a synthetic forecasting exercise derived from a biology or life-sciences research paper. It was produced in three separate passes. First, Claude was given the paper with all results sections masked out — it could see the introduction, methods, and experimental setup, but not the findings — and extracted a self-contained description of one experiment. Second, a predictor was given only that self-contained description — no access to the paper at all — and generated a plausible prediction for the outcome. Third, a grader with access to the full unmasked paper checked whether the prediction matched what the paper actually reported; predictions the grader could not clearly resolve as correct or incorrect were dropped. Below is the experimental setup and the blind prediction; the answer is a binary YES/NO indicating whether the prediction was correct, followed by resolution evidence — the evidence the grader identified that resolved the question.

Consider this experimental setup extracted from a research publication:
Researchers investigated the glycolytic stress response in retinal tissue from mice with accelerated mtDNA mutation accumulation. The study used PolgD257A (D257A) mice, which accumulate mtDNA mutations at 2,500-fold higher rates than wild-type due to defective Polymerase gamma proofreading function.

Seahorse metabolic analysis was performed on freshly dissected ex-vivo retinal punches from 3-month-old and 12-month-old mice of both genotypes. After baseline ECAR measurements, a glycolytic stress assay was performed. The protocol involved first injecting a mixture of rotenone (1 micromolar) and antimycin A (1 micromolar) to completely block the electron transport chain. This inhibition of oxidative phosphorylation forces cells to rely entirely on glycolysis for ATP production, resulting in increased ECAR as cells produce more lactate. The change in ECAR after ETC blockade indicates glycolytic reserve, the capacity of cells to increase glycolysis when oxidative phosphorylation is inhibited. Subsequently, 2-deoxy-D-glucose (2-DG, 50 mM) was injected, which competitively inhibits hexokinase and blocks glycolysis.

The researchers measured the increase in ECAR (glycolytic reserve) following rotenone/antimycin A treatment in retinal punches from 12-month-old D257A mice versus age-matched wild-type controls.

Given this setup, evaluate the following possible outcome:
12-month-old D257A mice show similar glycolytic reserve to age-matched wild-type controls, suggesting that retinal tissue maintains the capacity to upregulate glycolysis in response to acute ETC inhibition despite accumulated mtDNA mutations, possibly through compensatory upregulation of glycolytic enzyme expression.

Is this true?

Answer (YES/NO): YES